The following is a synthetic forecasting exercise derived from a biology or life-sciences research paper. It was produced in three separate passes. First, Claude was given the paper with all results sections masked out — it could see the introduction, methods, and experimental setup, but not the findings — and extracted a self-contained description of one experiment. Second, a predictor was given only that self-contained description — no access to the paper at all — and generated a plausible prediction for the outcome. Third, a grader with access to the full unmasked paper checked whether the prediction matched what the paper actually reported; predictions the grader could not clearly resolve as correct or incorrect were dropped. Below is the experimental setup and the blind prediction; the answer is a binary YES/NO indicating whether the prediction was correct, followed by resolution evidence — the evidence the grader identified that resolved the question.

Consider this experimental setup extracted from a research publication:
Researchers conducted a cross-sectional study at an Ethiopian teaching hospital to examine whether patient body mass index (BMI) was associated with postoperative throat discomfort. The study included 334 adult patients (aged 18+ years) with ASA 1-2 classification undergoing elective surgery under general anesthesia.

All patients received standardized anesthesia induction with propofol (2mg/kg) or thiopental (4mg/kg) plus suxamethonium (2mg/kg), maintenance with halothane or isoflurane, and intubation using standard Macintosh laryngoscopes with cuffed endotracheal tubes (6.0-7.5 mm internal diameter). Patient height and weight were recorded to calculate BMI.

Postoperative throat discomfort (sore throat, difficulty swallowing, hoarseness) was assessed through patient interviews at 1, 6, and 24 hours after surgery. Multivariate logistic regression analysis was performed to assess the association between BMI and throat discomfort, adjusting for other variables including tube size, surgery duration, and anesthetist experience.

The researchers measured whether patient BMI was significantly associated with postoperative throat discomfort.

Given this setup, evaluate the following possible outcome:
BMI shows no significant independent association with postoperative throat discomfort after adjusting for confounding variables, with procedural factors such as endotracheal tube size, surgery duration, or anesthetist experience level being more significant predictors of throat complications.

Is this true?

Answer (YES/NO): YES